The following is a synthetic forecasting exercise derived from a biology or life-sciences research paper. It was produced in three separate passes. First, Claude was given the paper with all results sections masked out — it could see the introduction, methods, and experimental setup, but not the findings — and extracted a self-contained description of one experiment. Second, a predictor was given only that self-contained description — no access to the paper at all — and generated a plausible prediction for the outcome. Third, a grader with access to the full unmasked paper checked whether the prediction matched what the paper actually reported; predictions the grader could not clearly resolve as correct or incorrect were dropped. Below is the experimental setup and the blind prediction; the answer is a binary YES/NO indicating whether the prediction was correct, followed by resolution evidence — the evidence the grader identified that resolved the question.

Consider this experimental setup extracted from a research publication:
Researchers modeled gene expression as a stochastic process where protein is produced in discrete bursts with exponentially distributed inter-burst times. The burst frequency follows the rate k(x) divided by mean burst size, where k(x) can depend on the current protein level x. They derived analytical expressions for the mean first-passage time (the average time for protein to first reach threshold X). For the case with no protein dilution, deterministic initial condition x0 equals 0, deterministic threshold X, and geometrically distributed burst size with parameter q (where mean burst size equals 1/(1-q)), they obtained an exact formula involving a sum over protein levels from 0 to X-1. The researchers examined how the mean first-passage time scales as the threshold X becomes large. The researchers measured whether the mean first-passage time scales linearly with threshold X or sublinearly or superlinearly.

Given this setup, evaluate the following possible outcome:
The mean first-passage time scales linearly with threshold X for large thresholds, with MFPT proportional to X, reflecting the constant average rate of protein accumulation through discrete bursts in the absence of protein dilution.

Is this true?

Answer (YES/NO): YES